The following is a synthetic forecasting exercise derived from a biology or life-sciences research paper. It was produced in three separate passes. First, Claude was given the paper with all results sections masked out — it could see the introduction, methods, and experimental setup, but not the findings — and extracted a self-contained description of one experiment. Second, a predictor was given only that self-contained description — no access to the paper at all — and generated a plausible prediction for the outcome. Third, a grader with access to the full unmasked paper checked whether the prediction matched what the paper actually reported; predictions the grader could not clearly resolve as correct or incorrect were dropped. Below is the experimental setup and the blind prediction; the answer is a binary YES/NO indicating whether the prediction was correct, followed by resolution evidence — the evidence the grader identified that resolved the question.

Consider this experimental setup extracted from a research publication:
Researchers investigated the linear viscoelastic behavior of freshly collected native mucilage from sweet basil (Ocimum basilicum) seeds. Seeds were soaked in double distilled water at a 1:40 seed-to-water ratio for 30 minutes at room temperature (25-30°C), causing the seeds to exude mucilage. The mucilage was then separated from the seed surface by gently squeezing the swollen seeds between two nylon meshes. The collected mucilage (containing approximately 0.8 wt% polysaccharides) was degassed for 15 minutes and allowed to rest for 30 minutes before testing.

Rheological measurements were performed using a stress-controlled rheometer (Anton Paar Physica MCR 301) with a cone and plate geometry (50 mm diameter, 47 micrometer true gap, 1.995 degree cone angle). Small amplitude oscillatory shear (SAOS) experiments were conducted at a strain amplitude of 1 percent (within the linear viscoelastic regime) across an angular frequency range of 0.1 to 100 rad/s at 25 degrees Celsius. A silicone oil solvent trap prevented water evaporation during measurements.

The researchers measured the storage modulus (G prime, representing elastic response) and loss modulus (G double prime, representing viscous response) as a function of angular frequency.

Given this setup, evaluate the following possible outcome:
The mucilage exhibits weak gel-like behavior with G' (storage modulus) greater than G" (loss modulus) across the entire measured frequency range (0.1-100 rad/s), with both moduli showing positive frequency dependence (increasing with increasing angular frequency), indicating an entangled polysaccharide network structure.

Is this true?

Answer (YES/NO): YES